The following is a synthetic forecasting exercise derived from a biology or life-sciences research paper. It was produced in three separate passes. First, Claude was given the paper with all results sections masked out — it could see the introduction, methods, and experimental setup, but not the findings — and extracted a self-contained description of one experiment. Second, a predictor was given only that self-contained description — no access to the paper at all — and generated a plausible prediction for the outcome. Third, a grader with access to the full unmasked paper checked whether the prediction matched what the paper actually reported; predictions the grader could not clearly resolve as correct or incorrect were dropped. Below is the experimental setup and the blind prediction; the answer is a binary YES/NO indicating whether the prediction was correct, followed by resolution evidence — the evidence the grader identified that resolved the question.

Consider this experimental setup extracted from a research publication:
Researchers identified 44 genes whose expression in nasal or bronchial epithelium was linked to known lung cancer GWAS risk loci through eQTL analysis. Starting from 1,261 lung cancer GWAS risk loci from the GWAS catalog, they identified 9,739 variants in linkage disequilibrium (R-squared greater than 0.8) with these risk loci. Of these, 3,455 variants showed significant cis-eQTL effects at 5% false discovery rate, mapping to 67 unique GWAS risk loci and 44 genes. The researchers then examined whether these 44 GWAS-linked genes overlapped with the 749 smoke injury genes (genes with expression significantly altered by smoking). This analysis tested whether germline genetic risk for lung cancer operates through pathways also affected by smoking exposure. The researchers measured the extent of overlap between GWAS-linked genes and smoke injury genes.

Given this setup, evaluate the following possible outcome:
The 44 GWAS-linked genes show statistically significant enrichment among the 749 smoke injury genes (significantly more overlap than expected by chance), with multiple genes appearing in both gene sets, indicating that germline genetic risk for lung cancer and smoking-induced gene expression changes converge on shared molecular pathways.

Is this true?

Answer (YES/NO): YES